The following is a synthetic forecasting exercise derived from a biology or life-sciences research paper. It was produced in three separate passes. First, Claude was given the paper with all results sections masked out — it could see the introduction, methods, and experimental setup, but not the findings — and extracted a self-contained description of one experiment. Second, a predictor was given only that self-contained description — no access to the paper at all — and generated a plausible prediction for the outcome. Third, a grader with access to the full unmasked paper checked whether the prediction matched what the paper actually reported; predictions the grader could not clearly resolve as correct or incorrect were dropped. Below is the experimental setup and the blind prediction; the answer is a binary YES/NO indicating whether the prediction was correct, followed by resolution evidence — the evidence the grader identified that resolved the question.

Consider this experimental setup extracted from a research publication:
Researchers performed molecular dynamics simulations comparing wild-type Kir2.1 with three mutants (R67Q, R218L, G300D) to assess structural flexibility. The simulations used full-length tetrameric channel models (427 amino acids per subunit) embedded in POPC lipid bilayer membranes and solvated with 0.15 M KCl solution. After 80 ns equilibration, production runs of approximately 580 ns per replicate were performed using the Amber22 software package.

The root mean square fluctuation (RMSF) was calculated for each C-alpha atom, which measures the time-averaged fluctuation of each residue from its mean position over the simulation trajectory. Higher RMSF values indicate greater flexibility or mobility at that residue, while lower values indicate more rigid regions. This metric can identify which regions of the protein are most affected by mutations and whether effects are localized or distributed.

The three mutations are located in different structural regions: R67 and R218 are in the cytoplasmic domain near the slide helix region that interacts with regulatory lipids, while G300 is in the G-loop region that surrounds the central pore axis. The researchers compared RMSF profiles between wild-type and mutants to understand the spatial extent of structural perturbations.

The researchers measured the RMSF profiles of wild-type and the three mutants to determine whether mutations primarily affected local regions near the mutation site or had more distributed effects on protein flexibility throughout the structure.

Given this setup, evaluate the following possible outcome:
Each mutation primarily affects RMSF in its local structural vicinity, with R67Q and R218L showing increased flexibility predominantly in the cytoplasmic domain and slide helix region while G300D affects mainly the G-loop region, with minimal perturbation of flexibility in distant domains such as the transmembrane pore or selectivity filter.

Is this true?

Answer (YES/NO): NO